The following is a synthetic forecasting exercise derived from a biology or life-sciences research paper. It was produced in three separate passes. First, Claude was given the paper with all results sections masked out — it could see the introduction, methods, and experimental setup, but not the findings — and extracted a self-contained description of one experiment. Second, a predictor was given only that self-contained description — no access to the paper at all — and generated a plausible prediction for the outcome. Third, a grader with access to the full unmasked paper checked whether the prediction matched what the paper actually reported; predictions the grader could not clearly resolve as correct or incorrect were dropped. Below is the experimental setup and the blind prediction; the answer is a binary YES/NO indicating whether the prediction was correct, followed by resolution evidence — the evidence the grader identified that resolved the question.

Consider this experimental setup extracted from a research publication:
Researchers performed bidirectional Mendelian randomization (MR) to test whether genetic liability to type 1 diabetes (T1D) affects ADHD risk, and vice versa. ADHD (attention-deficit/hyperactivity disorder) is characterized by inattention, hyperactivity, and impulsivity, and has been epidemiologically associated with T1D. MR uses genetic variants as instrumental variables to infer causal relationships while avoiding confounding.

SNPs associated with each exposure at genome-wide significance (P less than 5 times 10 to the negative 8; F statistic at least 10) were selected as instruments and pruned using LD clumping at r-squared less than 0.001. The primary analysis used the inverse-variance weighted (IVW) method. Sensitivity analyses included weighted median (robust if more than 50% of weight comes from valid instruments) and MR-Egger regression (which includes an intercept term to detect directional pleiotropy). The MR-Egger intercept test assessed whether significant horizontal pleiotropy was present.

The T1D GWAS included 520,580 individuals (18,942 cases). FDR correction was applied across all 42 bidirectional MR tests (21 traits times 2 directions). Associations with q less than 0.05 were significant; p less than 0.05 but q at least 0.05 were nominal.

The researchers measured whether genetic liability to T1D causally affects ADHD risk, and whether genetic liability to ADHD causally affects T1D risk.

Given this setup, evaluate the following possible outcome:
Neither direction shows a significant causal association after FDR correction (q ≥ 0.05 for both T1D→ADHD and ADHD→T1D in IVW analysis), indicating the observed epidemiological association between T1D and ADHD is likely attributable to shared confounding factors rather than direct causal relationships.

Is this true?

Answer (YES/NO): NO